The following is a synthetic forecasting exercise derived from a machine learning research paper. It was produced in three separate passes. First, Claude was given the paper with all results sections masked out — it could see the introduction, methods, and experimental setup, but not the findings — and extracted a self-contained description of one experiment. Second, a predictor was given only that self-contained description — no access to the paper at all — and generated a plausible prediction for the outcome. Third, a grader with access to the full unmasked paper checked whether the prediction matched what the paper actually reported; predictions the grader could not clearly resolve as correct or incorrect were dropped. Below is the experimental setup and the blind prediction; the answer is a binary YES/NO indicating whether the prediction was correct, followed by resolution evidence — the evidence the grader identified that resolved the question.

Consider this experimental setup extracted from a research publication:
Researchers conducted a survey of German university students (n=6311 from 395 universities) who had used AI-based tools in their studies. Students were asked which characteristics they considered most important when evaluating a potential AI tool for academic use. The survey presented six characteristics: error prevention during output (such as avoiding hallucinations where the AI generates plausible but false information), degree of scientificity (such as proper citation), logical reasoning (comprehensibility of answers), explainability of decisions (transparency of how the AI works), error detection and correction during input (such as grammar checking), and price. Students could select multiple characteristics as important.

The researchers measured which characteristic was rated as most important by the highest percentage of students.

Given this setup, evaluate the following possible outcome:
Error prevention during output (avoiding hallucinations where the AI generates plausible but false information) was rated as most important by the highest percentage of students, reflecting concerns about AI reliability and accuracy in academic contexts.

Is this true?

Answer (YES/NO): NO